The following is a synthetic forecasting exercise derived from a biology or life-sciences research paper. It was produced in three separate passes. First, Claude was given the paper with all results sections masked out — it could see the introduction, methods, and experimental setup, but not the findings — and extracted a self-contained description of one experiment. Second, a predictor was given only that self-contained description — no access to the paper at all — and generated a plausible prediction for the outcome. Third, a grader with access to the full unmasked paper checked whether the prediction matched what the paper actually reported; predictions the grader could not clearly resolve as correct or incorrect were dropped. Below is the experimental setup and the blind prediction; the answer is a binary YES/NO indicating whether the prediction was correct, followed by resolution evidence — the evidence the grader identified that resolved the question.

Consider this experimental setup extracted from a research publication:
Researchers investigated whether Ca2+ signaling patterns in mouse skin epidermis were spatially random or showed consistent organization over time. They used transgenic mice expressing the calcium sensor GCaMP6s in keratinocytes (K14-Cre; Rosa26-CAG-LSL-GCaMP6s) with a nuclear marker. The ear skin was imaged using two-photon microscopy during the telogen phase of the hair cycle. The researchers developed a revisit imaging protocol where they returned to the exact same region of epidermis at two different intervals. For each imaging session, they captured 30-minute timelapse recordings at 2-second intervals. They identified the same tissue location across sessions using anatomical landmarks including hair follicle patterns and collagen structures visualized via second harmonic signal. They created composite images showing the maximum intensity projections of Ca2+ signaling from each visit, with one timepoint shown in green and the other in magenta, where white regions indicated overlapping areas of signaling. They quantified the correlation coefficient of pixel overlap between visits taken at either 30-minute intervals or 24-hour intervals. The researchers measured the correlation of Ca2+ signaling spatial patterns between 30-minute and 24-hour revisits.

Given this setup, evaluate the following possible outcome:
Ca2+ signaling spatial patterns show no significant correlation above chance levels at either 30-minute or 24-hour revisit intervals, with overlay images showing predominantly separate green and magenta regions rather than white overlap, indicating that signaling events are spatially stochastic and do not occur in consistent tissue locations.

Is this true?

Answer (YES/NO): NO